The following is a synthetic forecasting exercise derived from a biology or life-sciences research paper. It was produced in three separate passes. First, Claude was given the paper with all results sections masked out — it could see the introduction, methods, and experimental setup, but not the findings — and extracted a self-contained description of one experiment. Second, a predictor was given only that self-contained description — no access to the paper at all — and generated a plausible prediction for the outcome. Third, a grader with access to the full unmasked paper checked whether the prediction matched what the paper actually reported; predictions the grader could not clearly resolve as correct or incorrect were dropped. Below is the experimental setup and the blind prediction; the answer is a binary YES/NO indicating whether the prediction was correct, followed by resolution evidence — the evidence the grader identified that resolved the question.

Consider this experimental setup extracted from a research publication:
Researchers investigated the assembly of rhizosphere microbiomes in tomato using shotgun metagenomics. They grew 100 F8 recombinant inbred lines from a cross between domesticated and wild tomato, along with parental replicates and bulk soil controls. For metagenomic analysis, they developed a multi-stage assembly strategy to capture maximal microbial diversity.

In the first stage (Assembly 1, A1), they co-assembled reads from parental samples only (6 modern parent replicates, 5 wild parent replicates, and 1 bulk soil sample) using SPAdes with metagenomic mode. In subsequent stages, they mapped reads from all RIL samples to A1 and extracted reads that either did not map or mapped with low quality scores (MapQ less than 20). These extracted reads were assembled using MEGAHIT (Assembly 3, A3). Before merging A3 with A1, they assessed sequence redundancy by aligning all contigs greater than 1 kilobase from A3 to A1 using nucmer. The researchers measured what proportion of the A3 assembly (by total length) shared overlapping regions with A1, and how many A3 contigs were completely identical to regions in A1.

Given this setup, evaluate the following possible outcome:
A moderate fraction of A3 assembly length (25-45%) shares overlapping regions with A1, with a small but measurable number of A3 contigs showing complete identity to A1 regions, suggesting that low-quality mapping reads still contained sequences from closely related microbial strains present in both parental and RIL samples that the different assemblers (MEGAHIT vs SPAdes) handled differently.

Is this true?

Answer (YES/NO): NO